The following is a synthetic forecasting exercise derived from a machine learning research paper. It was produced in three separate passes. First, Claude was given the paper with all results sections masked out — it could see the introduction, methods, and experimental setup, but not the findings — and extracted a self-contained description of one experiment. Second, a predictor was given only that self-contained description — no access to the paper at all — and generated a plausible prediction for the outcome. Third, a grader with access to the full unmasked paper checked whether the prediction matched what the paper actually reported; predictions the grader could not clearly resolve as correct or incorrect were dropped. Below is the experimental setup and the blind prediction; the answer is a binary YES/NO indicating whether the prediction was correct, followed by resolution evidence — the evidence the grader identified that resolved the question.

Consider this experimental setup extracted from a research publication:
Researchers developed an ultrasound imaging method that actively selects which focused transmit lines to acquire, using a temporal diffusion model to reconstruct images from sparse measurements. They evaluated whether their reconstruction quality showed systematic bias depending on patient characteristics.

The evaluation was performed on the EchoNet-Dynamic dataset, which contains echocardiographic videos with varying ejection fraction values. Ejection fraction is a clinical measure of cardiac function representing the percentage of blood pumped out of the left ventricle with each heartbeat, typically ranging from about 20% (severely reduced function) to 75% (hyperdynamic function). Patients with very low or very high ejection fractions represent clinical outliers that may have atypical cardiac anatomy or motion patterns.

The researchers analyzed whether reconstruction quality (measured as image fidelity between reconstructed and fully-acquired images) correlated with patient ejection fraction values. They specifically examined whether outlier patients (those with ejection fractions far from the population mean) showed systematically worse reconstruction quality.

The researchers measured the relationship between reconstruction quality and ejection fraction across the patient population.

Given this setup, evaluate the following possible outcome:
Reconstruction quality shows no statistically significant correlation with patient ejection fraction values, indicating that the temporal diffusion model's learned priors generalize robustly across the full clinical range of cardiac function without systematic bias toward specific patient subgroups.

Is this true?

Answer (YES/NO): YES